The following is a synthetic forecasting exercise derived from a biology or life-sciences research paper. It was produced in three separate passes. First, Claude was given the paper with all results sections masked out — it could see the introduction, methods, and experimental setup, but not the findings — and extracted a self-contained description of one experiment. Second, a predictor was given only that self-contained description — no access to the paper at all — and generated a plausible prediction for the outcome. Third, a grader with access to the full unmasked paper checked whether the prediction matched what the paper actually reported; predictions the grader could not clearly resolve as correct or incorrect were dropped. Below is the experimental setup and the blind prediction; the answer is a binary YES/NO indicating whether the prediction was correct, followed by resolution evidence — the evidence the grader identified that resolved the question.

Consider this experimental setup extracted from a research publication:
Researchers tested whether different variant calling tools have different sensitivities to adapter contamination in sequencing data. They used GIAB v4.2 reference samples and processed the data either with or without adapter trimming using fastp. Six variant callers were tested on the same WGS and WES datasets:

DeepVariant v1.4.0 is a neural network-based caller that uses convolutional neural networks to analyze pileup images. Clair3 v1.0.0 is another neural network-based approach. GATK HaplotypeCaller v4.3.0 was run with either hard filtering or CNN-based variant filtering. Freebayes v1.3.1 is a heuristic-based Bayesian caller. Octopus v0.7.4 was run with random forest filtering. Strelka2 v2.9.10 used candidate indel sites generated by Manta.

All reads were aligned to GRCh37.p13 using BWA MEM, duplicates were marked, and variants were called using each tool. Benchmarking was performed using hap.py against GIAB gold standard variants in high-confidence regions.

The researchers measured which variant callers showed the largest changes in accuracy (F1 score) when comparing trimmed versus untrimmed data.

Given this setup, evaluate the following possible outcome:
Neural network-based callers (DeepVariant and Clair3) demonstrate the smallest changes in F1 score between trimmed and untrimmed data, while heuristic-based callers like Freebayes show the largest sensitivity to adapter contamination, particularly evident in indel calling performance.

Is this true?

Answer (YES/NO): NO